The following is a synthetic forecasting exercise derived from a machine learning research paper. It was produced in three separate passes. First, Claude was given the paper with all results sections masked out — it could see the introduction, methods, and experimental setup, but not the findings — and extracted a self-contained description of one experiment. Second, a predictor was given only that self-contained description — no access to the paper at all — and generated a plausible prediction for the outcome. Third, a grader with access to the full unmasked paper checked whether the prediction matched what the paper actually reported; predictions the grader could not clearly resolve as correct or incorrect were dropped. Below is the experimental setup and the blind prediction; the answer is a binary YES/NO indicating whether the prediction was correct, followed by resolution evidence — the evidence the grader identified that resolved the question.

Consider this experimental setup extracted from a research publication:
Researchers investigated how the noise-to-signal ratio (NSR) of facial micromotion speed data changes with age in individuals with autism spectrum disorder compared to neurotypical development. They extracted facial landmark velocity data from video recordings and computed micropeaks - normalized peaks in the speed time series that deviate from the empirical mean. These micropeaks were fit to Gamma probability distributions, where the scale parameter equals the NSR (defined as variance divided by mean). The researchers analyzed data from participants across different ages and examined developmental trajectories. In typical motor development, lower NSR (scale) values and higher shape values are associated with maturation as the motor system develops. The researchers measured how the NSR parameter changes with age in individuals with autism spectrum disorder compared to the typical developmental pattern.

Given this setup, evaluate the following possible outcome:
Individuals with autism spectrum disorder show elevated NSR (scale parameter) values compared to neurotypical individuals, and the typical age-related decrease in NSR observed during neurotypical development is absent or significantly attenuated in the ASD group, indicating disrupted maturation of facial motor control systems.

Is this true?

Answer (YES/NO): YES